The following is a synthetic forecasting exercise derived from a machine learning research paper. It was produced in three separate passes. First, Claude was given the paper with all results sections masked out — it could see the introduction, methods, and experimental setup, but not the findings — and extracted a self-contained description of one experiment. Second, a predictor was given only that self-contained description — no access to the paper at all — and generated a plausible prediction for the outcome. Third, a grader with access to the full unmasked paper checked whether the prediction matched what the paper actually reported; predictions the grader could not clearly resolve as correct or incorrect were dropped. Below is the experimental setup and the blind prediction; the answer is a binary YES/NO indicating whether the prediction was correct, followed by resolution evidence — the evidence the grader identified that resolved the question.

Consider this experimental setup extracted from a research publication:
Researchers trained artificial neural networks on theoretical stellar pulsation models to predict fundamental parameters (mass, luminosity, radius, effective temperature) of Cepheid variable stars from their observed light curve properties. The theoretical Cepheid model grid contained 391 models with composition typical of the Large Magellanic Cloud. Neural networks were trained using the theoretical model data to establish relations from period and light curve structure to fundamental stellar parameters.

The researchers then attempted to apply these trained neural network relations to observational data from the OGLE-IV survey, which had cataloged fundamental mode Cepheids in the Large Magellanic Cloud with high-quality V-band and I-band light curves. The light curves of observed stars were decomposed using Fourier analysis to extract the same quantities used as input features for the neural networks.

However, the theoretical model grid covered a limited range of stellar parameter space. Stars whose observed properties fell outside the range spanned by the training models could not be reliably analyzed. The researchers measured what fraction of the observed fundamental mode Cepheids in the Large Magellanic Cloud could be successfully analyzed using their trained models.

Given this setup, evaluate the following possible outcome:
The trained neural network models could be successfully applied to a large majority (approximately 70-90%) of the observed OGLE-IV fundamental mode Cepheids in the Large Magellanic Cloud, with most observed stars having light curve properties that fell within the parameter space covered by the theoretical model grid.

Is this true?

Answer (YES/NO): NO